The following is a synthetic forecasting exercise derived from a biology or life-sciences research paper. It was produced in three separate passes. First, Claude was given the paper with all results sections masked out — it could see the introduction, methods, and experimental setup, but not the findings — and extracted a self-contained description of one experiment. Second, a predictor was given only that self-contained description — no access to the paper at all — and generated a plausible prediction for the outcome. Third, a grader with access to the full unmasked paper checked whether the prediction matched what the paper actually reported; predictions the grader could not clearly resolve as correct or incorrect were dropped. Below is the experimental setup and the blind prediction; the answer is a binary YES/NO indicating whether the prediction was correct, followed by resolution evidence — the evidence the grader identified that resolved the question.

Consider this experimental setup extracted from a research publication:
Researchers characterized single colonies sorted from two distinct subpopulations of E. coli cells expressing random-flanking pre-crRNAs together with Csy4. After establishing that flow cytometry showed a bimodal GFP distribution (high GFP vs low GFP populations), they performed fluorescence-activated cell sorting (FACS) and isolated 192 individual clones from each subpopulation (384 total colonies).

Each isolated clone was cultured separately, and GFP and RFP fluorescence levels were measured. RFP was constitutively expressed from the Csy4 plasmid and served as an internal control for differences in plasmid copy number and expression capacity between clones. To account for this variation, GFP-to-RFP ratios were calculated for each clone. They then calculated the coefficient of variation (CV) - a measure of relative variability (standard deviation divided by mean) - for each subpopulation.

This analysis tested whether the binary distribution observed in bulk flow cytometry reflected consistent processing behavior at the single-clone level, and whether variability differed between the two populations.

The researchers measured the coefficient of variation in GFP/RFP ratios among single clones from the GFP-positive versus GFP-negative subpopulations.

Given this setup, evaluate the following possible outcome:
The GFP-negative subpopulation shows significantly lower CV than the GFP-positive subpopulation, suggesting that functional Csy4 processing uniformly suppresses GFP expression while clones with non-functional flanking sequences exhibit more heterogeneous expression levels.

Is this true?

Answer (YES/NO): YES